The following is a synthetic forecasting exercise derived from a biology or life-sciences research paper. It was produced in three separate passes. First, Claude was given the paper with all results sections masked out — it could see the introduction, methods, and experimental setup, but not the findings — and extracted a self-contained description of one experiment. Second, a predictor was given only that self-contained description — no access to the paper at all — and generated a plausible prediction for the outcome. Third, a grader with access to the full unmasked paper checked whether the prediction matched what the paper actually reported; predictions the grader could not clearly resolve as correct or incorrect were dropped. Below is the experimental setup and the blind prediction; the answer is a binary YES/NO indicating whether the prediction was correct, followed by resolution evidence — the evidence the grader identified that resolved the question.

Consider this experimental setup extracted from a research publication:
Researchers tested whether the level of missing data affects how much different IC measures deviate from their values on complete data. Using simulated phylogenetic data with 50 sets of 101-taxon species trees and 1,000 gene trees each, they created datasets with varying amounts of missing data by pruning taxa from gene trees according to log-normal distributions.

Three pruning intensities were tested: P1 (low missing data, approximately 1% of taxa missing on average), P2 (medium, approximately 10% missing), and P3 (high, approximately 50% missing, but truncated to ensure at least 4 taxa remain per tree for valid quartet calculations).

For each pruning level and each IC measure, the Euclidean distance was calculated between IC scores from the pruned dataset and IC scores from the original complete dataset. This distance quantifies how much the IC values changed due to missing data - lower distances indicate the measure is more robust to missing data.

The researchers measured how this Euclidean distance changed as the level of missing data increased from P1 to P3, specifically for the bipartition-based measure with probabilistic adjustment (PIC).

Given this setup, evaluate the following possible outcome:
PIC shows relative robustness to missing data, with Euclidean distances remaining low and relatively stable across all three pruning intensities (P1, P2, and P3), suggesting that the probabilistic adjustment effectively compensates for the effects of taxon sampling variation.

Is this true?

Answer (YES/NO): NO